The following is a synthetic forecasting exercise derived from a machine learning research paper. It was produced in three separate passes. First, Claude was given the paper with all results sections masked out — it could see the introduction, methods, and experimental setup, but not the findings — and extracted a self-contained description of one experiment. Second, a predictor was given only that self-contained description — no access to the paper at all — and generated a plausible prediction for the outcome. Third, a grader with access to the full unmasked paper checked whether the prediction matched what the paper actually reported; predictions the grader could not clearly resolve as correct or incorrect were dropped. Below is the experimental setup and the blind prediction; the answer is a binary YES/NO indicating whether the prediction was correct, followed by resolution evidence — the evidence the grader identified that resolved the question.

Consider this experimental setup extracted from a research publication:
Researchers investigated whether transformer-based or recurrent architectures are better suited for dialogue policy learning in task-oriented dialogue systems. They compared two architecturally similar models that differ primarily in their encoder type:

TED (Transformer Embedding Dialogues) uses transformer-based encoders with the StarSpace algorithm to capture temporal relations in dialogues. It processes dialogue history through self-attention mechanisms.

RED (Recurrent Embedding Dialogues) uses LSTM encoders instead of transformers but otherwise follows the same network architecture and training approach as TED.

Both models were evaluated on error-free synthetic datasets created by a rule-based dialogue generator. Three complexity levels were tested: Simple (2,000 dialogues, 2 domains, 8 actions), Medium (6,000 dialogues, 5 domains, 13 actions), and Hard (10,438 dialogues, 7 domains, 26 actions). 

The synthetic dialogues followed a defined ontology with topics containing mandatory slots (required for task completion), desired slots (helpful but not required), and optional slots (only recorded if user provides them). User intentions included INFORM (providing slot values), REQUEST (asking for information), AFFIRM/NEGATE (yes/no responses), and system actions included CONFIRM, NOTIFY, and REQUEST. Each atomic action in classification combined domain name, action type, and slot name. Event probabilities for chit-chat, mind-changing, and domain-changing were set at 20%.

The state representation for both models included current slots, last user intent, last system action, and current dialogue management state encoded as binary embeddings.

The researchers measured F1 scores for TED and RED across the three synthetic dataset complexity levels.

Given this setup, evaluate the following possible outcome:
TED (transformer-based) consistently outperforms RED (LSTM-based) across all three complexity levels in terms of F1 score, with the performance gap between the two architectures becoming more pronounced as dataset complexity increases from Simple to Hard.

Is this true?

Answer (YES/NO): NO